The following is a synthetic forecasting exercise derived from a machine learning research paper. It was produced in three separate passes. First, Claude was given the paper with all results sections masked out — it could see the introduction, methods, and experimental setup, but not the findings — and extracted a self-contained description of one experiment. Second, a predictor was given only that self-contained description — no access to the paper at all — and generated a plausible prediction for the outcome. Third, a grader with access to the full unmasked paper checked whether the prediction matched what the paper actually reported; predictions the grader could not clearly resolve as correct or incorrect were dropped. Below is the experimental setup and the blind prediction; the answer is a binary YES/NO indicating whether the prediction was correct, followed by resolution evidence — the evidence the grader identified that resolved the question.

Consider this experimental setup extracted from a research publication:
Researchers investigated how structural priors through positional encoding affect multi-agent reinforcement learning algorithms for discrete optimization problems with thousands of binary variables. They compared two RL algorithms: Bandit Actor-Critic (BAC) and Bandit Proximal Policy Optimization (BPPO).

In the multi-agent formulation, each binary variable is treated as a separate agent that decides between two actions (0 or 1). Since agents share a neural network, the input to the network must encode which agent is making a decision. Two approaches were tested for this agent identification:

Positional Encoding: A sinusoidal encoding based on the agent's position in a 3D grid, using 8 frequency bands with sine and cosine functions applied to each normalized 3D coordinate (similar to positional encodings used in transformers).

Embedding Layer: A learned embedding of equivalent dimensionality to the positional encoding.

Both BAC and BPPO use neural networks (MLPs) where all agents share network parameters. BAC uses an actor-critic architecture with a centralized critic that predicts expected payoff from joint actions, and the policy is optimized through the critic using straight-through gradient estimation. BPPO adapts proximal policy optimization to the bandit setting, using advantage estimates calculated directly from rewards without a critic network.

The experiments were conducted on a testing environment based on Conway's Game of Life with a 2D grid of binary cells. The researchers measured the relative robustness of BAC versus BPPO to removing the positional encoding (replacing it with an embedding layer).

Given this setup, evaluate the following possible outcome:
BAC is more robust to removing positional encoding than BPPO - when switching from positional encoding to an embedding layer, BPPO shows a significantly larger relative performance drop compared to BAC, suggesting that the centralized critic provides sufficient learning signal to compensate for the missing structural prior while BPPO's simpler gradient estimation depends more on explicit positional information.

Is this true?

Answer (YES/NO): NO